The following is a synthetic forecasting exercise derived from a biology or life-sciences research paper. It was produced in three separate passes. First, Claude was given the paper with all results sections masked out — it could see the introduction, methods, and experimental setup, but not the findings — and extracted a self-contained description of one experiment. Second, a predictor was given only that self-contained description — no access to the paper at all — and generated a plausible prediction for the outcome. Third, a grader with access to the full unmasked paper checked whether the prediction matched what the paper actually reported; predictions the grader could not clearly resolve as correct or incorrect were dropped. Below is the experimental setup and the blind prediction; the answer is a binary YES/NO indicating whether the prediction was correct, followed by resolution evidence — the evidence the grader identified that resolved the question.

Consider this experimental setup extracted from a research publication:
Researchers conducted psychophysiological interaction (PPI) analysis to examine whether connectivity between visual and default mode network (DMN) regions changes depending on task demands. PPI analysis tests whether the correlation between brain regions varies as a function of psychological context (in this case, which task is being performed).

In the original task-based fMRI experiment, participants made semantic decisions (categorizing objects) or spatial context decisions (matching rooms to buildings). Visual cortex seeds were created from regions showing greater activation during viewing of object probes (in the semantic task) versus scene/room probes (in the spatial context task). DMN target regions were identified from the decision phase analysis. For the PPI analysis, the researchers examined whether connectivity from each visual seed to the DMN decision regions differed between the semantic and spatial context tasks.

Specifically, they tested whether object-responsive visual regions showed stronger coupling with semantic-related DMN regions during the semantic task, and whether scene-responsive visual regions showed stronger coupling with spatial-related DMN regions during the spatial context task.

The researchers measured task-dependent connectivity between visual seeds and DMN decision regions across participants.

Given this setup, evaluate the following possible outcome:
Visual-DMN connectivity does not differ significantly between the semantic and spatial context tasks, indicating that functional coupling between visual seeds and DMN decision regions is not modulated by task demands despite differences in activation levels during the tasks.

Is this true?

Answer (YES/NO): NO